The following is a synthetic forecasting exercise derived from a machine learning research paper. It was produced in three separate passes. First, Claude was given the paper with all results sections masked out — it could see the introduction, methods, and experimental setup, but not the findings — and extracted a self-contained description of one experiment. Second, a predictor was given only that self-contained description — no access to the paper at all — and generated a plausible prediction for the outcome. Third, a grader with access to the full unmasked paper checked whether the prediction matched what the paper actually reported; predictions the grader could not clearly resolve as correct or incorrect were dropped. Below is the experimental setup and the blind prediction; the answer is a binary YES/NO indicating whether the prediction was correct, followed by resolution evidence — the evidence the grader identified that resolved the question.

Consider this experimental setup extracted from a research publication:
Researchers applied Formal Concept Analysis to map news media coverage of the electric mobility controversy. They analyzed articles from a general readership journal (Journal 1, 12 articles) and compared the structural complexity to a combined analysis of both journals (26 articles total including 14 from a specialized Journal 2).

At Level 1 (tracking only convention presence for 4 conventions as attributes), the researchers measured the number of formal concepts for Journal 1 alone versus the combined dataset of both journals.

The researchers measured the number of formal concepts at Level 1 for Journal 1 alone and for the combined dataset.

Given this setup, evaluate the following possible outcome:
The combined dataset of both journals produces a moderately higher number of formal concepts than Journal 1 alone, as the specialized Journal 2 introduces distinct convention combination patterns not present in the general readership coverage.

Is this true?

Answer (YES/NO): NO